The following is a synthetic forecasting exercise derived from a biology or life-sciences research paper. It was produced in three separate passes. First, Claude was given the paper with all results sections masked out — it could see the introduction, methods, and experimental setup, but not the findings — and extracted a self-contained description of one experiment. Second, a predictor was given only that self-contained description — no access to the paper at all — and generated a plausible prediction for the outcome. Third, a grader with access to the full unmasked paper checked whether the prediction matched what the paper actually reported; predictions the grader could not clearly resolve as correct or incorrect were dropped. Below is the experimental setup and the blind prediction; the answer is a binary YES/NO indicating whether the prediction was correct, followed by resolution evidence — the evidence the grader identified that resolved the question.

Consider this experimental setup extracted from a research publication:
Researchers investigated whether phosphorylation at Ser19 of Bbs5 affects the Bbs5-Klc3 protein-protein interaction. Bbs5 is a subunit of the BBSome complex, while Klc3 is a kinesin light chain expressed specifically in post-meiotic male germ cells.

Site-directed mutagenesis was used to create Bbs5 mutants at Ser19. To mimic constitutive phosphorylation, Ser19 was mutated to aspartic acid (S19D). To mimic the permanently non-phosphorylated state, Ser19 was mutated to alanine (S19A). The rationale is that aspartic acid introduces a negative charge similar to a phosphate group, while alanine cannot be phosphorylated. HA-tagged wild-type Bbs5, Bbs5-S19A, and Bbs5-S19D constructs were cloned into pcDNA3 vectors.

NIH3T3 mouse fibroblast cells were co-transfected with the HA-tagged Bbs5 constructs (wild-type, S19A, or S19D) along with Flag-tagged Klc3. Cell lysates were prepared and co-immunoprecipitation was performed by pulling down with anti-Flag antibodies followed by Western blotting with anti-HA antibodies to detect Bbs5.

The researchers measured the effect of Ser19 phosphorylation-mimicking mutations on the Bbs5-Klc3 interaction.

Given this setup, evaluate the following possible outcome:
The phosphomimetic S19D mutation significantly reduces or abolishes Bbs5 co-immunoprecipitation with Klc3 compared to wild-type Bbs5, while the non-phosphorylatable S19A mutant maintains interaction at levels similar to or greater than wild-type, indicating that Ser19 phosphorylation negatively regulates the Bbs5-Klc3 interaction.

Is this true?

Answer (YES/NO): NO